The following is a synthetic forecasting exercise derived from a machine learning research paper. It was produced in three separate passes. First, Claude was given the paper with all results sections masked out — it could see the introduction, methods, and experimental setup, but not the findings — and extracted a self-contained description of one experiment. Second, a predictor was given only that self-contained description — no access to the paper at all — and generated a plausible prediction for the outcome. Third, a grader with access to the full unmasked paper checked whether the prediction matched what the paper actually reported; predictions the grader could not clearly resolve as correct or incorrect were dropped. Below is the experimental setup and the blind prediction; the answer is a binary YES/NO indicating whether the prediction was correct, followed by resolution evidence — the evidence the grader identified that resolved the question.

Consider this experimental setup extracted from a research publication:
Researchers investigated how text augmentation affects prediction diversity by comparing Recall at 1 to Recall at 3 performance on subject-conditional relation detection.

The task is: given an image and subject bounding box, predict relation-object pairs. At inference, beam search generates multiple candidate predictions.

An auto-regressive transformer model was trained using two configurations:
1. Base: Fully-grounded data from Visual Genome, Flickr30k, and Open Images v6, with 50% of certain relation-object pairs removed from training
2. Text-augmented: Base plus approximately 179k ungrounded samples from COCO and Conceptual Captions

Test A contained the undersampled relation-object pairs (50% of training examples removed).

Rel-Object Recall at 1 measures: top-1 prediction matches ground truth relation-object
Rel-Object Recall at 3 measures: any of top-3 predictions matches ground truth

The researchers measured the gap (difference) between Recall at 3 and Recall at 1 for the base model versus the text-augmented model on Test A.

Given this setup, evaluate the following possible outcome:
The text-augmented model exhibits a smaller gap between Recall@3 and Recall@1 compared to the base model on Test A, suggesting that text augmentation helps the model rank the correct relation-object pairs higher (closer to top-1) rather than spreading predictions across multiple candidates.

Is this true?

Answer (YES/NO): YES